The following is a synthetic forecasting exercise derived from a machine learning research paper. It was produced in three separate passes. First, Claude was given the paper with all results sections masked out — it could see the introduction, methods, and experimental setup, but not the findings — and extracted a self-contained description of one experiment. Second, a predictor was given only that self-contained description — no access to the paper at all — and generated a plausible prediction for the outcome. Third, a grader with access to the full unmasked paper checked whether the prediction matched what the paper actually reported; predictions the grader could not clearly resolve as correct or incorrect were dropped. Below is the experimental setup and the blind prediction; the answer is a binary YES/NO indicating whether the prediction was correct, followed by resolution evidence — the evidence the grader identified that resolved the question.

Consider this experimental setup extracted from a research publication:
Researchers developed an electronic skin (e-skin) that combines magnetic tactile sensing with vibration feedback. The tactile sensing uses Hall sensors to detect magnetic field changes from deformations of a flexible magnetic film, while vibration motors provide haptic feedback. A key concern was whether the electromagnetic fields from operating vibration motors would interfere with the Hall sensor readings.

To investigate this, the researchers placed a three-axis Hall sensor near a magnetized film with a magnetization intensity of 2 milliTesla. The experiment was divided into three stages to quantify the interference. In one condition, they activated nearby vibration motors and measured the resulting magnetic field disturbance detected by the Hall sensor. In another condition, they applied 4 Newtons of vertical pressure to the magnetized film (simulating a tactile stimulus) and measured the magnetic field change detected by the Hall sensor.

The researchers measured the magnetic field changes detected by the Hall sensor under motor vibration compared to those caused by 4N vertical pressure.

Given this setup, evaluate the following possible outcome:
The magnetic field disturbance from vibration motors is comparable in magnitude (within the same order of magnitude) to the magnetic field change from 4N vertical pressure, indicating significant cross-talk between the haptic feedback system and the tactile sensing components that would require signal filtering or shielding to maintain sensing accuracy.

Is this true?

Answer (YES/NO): NO